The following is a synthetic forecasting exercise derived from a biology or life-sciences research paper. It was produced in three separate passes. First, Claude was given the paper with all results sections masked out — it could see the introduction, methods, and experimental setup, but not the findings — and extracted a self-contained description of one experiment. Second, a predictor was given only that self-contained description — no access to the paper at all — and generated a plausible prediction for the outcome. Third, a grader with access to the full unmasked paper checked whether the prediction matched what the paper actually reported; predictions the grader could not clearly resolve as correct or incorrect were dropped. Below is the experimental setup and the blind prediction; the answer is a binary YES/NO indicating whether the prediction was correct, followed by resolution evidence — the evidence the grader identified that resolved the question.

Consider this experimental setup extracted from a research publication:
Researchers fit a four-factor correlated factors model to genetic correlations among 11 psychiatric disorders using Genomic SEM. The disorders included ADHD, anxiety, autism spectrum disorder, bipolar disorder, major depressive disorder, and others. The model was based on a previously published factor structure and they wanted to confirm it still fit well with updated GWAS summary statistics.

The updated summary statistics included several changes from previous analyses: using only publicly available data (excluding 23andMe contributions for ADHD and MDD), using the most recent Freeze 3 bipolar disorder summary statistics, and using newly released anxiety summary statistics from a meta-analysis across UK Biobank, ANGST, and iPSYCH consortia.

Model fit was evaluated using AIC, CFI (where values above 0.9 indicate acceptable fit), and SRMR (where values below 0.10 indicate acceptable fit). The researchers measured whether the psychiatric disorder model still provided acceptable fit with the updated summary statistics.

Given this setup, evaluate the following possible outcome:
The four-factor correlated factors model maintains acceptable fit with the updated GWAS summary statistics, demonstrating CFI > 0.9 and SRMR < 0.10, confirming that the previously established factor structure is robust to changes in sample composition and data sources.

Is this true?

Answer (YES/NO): YES